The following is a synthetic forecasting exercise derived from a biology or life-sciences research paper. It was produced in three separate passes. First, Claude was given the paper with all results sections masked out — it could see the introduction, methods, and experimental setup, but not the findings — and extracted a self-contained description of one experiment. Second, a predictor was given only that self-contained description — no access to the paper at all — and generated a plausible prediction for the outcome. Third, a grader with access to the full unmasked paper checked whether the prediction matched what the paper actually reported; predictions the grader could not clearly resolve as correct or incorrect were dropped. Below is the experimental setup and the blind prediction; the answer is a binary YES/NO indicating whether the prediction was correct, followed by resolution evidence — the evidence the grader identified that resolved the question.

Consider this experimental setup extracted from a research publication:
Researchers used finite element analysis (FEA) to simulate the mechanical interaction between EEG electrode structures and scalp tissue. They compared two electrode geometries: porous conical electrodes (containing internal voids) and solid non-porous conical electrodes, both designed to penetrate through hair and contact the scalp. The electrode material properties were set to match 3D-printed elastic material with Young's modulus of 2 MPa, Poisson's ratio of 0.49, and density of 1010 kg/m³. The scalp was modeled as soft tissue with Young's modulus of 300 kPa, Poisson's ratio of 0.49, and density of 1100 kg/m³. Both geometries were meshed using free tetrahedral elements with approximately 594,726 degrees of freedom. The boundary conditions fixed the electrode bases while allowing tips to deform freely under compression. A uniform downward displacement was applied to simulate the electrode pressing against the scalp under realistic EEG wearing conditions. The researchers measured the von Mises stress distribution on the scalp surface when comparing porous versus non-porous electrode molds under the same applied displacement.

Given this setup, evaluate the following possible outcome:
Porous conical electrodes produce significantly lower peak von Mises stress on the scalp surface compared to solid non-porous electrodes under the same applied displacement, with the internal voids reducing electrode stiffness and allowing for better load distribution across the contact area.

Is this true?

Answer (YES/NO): YES